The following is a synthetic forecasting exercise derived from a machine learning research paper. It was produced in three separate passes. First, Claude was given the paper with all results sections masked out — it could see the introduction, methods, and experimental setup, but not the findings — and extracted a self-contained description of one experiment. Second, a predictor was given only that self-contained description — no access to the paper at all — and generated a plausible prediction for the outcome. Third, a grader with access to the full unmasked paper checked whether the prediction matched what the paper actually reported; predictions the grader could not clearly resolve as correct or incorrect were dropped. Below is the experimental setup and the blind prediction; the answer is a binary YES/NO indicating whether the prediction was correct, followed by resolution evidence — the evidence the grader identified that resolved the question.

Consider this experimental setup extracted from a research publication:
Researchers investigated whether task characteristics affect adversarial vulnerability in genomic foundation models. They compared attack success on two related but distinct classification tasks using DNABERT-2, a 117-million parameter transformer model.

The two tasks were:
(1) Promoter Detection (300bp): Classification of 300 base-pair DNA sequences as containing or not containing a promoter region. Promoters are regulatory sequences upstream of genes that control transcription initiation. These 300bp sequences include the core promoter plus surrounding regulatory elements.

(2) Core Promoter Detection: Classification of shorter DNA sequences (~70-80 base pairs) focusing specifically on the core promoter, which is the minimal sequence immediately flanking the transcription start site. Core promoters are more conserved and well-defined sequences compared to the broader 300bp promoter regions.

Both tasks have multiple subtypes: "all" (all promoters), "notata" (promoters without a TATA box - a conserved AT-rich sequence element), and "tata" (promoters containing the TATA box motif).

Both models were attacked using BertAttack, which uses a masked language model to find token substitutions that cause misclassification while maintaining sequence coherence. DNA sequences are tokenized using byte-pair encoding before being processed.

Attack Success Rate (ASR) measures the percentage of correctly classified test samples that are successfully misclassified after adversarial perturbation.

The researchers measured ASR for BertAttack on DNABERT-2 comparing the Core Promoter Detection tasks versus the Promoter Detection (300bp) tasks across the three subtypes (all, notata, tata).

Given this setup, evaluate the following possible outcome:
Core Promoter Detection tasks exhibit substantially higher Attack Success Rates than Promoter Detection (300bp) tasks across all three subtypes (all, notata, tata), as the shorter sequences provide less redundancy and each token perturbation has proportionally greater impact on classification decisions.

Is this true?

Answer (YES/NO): YES